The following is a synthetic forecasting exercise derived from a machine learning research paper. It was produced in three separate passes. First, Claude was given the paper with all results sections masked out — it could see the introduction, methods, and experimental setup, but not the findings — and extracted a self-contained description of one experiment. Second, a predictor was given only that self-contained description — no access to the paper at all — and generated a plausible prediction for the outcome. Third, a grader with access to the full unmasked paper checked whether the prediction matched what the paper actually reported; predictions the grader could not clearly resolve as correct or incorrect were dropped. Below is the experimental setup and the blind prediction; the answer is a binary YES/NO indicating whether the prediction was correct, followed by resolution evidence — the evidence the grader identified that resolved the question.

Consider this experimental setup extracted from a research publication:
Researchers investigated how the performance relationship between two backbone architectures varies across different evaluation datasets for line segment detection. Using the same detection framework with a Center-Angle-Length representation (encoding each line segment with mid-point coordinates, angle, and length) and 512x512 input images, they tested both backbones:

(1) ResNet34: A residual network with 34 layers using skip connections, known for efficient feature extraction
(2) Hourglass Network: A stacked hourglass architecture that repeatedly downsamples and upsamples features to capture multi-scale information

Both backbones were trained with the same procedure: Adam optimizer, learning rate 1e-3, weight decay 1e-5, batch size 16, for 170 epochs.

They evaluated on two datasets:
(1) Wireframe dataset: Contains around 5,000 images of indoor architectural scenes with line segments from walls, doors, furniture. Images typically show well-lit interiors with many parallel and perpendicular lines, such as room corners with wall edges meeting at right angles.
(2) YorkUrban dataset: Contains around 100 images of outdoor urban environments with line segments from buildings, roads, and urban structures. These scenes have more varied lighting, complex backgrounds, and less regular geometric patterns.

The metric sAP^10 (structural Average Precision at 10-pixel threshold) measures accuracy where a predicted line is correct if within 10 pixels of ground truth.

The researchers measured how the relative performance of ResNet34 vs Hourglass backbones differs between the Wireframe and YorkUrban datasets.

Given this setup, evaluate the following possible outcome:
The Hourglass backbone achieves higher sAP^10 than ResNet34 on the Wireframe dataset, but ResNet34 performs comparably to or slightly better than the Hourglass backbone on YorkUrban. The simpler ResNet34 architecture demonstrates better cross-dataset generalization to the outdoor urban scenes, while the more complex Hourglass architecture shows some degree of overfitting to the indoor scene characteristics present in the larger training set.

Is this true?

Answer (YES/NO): NO